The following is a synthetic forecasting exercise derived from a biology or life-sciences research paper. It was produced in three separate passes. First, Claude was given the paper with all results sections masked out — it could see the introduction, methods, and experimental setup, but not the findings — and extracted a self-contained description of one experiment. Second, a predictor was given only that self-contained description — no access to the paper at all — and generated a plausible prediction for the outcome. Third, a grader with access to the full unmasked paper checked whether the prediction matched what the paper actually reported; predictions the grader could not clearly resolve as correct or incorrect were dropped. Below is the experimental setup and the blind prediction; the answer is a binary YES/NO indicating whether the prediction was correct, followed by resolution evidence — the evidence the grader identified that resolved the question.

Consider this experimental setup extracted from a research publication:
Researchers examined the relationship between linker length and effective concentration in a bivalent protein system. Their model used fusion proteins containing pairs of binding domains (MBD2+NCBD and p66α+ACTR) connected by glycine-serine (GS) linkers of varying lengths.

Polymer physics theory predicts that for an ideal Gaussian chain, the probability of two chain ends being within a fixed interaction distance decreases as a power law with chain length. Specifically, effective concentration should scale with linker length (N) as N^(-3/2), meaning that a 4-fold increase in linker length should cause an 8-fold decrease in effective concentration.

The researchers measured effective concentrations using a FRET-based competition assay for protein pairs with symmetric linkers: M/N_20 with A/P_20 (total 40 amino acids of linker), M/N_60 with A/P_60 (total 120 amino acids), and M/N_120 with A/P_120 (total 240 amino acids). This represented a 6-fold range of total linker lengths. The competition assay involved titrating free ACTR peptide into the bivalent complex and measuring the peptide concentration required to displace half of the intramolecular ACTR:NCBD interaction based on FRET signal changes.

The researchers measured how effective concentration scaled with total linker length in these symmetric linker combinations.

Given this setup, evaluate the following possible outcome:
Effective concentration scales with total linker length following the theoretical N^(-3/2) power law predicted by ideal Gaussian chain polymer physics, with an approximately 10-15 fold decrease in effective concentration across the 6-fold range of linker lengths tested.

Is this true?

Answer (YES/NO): NO